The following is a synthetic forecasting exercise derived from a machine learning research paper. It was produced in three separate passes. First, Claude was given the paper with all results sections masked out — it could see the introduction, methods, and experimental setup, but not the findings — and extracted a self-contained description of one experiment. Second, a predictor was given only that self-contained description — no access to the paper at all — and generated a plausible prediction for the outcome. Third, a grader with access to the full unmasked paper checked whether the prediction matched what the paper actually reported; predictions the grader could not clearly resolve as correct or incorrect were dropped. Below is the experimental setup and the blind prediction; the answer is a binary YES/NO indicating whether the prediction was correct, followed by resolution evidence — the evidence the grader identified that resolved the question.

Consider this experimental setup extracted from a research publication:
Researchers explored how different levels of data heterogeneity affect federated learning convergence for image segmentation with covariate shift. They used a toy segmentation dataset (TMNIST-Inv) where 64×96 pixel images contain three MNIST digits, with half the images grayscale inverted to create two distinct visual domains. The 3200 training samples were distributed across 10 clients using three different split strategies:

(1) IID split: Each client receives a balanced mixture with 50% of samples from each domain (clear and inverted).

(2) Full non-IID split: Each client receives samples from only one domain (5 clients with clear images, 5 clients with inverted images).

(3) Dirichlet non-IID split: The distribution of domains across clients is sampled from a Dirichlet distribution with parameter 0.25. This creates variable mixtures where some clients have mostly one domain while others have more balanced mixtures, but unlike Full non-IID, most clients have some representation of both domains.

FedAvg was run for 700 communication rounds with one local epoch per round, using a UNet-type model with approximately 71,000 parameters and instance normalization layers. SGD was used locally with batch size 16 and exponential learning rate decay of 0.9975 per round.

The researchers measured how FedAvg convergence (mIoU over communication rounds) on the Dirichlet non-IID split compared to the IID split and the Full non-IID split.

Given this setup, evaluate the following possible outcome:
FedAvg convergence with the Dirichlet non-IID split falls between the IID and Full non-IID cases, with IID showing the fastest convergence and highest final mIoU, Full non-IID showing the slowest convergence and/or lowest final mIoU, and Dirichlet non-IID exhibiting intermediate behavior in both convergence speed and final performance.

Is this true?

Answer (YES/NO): NO